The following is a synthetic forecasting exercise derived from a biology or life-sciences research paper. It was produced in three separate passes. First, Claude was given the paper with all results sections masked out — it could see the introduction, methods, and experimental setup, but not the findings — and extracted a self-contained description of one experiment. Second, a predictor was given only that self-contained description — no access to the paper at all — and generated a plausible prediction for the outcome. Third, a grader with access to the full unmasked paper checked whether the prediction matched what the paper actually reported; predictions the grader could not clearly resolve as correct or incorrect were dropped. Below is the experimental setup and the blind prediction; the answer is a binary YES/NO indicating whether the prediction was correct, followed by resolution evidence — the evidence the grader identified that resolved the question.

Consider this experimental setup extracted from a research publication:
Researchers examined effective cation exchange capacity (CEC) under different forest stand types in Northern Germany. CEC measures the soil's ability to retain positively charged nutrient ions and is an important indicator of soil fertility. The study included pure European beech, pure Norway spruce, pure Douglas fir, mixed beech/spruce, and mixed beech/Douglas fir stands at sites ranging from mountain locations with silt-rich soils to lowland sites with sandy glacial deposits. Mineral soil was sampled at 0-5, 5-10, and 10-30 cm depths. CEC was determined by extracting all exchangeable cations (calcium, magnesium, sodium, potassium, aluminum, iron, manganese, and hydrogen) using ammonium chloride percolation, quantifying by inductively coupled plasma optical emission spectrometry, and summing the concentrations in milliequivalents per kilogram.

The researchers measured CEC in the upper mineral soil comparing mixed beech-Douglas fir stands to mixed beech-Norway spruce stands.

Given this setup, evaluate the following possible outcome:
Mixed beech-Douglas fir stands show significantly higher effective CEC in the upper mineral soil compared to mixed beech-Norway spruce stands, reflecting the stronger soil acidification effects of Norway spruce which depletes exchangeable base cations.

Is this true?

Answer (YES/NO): YES